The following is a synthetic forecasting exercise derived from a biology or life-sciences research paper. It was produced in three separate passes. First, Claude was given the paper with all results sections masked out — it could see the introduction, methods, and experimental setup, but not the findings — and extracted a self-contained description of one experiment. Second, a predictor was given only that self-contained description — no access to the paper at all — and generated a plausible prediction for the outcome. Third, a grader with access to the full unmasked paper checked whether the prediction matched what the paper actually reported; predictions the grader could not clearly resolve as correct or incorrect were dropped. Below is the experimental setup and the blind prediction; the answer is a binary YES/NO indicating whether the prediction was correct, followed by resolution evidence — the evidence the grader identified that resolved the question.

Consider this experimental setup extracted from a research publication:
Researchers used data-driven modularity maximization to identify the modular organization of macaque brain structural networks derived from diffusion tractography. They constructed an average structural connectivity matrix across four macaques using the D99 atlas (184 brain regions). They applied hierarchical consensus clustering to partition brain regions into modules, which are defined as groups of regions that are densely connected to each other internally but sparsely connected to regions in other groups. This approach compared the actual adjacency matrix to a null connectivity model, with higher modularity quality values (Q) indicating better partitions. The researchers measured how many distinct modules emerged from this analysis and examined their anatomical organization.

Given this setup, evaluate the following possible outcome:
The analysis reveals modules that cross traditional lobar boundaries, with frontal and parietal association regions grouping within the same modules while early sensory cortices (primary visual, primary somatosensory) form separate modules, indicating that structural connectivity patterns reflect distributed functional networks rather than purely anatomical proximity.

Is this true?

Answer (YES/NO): NO